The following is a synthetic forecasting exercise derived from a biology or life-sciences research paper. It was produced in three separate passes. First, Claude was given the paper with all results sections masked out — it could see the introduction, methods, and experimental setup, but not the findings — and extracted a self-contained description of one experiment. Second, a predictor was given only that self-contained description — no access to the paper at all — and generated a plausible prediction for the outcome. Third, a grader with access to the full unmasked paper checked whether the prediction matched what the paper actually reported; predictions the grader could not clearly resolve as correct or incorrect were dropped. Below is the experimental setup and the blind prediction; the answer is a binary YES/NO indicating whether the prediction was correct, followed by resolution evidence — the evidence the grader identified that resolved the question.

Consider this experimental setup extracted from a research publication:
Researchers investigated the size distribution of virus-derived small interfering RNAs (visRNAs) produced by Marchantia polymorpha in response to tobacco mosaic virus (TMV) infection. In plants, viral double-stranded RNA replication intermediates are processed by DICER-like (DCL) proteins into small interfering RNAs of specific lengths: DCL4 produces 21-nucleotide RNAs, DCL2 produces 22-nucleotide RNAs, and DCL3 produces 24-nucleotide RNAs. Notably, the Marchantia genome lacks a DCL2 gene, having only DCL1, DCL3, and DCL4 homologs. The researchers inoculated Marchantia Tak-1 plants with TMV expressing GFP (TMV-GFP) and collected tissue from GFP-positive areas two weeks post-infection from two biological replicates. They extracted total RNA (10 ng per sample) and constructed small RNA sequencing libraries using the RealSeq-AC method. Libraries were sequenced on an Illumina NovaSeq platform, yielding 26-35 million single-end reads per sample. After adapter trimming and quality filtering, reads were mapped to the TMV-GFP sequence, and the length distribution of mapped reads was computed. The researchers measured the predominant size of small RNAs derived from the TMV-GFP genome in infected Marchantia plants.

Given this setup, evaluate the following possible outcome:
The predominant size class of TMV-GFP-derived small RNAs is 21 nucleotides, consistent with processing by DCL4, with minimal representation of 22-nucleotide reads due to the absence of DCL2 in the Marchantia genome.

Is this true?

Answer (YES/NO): YES